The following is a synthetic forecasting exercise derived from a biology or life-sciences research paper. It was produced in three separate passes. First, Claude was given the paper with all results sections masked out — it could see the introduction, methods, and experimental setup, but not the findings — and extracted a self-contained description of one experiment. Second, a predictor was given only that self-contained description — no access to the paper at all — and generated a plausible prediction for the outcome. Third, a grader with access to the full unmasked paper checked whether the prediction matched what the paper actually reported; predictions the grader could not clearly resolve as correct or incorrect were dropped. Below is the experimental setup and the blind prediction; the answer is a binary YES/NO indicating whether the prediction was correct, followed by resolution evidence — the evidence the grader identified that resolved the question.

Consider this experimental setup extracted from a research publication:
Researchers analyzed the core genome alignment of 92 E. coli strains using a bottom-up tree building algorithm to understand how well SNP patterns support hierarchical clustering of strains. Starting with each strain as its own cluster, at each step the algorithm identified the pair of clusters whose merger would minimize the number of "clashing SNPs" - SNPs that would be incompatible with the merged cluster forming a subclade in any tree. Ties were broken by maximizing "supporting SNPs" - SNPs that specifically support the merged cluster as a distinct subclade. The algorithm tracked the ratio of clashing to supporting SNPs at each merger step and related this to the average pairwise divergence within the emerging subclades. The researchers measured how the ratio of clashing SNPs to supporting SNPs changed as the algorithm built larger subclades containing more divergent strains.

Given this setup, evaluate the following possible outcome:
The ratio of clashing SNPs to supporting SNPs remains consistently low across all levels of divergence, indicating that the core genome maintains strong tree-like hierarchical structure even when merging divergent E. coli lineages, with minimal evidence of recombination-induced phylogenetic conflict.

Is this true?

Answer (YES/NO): NO